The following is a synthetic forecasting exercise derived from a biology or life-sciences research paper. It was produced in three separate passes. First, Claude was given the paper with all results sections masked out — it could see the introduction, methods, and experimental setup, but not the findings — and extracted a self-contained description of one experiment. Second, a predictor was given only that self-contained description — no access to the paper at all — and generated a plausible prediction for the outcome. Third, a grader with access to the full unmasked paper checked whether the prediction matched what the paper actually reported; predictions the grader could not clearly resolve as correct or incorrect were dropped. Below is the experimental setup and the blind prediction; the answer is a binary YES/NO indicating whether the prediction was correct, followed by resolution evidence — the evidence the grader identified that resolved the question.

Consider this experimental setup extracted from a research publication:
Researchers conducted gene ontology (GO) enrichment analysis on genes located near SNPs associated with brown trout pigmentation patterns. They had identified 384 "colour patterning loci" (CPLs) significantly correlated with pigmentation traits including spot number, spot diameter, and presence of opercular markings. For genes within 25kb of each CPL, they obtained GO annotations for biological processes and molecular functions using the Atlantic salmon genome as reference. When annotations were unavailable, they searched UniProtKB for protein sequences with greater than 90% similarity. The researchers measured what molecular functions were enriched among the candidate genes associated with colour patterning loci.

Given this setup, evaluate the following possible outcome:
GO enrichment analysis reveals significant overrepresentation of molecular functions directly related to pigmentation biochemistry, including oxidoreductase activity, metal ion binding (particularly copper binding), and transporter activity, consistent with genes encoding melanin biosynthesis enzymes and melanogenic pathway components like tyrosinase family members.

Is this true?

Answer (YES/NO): NO